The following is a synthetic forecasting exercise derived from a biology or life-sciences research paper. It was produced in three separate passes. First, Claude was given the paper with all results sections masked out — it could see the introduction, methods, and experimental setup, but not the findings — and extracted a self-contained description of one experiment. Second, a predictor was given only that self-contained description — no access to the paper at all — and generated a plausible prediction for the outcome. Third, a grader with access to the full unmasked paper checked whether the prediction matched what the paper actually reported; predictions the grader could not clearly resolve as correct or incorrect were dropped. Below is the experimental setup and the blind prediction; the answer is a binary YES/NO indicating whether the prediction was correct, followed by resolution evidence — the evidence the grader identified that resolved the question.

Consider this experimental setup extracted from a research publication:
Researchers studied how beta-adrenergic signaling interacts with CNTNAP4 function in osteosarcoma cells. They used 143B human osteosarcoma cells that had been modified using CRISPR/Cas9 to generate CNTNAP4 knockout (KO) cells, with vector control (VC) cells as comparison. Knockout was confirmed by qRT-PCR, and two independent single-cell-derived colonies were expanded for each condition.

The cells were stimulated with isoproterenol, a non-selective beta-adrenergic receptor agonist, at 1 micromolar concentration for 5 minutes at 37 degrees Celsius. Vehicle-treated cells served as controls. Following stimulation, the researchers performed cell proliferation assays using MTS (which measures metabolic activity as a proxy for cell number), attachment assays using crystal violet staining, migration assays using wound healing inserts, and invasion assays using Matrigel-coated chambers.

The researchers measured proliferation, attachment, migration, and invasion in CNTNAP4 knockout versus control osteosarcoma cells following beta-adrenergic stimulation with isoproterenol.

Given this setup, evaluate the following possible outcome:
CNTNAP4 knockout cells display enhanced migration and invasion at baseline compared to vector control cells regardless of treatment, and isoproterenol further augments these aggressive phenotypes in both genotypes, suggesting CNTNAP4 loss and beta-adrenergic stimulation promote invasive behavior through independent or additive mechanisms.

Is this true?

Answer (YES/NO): NO